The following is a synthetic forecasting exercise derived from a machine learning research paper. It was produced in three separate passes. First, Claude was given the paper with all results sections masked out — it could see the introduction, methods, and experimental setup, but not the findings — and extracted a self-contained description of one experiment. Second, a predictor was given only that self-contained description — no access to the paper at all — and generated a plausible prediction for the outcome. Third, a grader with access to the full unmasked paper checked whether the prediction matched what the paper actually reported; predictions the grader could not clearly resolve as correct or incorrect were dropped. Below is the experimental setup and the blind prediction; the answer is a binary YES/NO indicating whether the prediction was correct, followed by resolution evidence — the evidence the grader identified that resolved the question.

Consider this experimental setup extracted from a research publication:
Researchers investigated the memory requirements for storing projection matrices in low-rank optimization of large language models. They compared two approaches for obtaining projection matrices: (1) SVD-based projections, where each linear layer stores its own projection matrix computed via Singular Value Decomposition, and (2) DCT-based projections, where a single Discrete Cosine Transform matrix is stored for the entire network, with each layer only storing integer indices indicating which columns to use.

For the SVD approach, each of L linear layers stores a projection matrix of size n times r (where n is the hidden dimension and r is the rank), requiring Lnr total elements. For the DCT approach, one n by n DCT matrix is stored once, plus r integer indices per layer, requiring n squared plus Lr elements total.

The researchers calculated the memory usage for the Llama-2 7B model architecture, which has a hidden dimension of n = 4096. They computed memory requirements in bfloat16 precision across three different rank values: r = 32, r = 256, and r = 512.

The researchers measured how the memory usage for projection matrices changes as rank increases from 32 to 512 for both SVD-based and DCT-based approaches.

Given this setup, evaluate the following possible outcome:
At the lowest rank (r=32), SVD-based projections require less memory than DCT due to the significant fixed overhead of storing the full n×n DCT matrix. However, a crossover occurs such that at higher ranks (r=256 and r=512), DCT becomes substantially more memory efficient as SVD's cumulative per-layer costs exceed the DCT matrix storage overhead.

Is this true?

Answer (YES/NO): NO